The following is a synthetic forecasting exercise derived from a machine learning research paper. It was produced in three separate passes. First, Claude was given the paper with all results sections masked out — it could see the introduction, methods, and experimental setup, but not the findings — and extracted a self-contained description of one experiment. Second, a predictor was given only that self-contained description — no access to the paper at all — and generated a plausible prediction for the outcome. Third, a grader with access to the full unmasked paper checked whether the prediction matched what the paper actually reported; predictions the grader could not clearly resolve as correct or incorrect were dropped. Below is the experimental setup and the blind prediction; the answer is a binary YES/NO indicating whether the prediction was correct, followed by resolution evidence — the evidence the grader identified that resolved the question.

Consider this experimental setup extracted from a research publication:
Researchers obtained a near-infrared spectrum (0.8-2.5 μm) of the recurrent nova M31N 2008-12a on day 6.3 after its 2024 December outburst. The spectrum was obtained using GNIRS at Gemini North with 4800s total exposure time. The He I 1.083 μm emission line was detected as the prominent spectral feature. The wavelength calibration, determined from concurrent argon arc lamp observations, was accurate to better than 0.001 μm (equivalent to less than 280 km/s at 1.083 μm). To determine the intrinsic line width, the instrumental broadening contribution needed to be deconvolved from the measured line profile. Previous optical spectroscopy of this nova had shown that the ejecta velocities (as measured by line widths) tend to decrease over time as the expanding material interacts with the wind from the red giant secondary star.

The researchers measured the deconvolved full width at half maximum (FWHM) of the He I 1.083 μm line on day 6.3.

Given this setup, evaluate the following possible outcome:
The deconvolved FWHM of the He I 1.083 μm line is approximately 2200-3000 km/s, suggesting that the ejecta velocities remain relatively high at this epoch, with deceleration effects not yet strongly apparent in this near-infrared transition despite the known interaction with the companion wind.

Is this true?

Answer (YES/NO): NO